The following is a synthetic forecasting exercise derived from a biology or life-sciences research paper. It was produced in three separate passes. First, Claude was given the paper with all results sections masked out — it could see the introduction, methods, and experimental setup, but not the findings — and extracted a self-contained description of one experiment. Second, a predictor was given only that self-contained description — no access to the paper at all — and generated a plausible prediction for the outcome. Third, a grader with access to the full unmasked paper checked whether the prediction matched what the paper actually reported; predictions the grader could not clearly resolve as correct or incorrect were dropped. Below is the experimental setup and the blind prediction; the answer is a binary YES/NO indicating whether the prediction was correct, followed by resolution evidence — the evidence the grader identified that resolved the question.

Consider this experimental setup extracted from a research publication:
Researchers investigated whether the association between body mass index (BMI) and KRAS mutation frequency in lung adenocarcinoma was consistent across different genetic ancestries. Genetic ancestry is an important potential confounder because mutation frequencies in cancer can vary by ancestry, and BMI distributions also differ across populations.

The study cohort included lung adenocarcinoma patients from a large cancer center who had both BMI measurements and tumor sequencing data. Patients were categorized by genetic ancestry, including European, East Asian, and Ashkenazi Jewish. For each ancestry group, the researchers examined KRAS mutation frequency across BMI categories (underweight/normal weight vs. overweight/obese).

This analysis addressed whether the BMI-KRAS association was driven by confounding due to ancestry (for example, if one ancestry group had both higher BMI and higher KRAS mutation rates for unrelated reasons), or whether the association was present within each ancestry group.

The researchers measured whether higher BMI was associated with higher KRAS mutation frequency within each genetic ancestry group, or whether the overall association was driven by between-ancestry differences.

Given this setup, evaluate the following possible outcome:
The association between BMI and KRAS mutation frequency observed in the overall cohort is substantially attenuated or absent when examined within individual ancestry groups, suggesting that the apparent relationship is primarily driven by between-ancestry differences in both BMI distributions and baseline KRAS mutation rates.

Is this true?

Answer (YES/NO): NO